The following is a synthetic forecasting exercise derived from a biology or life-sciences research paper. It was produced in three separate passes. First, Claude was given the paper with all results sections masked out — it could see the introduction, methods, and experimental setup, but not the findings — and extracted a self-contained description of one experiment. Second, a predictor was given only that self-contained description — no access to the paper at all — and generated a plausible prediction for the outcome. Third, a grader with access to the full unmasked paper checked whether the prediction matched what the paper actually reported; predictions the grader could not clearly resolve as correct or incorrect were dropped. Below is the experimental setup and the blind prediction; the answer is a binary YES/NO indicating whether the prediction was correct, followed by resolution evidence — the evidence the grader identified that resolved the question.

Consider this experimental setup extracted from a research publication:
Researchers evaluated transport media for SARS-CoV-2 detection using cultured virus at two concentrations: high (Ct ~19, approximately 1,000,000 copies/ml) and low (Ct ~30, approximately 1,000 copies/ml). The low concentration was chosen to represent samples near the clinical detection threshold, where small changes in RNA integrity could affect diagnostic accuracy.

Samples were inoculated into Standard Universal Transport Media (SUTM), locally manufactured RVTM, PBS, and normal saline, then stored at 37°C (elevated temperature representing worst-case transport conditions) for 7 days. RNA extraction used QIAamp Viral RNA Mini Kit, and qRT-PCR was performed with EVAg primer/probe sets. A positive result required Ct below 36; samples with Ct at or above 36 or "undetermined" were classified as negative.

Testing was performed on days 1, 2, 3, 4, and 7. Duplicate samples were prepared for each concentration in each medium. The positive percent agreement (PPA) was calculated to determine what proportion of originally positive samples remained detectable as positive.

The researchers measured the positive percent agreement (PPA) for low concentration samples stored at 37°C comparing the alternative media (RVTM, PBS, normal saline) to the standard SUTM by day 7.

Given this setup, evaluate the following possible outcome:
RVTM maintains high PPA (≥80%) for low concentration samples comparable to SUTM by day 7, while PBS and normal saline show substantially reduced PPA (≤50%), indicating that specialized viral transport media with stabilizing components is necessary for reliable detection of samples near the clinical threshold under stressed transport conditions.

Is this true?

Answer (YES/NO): NO